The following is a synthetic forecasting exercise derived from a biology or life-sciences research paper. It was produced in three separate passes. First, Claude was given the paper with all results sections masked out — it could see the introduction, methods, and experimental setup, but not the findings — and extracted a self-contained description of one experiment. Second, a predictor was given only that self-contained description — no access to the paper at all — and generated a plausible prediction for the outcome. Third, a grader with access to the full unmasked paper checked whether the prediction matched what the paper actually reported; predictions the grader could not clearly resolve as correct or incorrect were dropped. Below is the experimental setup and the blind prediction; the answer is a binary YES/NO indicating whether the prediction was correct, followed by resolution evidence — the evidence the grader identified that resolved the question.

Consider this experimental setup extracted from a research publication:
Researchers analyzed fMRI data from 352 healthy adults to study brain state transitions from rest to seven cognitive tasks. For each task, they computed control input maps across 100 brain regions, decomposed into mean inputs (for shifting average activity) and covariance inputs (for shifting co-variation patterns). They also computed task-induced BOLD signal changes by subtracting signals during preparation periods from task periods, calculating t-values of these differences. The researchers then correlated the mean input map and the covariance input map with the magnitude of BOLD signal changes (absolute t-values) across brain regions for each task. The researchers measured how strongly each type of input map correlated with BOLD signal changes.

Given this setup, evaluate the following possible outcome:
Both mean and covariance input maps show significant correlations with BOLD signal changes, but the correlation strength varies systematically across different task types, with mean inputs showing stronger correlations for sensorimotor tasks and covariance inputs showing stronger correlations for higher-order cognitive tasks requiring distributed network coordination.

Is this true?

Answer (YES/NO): NO